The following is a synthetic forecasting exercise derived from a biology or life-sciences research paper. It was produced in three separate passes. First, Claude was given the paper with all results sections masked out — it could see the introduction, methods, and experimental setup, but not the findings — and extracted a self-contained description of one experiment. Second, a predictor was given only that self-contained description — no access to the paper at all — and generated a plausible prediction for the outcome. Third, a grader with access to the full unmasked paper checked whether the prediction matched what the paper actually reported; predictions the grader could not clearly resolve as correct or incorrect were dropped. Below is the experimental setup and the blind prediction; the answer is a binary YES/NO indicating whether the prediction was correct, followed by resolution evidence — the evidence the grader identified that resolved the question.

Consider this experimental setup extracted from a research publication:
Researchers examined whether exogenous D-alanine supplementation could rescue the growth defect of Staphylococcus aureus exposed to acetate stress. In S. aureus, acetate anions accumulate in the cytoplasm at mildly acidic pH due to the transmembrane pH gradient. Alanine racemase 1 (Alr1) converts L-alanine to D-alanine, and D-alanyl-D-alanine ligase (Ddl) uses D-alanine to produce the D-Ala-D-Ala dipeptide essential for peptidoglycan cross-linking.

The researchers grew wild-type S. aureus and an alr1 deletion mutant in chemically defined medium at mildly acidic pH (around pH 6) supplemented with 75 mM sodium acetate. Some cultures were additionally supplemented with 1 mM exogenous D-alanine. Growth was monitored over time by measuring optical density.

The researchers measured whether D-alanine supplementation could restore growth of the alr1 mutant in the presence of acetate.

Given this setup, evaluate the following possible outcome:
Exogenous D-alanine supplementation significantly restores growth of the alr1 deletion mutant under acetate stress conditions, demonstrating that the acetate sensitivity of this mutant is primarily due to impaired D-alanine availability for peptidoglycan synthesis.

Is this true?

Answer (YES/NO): NO